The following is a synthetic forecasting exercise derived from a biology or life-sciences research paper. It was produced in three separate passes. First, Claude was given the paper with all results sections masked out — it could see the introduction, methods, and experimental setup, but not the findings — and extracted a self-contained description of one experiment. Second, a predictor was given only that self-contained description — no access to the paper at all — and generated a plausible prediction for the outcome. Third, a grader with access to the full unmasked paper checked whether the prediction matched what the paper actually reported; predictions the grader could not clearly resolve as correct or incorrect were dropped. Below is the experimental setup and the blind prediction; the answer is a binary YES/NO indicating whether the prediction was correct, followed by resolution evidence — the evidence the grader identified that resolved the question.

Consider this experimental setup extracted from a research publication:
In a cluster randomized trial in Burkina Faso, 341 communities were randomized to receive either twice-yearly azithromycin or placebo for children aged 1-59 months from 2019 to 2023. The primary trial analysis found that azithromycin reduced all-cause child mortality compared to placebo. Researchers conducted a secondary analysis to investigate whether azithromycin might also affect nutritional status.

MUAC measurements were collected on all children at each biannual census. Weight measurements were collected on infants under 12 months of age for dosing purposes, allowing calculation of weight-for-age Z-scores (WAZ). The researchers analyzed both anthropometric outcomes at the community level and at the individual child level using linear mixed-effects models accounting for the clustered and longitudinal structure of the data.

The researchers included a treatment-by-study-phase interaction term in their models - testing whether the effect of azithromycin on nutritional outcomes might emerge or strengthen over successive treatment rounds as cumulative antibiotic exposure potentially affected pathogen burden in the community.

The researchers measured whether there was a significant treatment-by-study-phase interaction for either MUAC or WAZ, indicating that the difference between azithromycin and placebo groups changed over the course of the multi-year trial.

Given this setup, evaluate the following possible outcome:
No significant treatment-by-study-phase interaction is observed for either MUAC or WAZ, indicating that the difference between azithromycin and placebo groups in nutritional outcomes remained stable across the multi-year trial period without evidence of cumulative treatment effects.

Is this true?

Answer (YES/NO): YES